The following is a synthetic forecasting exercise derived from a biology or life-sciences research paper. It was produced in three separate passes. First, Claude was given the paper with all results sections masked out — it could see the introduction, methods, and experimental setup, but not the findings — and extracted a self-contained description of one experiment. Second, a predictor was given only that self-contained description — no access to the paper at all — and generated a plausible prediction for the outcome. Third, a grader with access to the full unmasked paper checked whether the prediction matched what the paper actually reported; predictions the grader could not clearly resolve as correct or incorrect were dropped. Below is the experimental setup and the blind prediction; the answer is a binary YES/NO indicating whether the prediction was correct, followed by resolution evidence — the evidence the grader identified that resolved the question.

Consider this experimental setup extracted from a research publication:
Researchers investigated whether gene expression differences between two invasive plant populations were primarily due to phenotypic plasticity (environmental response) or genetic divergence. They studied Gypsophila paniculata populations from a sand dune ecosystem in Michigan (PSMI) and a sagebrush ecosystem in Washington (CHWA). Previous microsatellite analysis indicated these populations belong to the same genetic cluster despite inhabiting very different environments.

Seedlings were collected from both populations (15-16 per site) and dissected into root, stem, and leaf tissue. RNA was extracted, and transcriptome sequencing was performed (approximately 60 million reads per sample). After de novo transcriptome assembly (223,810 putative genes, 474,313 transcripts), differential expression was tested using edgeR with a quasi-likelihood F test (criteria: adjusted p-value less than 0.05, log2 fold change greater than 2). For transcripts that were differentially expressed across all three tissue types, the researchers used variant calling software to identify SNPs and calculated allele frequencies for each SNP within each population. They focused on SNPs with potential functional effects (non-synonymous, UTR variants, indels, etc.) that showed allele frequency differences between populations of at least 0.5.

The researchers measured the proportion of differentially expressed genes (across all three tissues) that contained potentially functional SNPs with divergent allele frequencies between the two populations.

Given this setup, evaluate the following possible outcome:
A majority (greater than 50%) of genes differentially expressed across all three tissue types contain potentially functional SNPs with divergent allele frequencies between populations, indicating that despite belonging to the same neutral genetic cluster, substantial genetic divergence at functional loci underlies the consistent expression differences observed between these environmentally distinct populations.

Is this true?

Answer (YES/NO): NO